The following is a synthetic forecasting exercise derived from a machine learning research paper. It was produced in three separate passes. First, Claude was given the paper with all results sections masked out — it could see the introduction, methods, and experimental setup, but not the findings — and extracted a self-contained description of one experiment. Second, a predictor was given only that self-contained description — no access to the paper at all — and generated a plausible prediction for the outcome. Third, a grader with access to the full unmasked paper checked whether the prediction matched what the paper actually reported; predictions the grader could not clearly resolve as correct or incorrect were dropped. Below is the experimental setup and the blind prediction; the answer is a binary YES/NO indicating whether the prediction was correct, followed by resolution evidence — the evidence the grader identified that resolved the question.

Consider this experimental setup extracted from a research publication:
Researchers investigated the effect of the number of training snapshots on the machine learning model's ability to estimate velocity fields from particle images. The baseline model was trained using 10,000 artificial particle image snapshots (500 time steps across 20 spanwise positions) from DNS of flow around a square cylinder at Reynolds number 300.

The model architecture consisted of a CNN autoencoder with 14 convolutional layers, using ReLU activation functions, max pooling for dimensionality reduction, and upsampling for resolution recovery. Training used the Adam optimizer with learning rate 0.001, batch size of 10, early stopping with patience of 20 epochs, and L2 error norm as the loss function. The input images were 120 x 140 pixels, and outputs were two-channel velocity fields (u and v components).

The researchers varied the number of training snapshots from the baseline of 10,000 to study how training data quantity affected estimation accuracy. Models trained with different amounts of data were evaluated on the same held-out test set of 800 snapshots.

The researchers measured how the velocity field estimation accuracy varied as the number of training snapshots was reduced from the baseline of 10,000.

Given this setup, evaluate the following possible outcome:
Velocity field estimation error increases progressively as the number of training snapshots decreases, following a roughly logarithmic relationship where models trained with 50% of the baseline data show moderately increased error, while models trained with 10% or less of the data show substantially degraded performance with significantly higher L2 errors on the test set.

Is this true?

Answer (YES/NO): NO